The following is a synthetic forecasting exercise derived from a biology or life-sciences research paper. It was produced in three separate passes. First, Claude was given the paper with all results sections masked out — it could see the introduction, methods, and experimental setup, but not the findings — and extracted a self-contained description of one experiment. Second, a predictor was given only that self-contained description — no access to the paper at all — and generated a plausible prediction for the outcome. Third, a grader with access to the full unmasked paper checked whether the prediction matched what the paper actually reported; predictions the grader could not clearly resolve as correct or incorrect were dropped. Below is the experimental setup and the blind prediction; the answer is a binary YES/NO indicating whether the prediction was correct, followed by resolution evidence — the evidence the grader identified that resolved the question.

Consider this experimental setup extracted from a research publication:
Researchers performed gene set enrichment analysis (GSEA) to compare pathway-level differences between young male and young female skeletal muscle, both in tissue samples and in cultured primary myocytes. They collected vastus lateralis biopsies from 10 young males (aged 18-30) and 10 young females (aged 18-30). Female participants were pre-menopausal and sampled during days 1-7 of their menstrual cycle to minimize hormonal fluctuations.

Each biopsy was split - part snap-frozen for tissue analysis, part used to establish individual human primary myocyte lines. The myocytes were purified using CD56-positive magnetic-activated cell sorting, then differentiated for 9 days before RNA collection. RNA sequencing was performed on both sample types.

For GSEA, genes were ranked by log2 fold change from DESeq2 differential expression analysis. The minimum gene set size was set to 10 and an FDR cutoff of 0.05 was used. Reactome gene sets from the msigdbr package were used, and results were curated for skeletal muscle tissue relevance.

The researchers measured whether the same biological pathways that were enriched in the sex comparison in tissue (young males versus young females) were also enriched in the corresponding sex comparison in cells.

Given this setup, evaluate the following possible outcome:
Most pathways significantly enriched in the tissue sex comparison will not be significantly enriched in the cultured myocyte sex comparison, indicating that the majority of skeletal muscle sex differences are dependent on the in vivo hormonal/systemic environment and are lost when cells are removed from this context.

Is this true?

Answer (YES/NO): YES